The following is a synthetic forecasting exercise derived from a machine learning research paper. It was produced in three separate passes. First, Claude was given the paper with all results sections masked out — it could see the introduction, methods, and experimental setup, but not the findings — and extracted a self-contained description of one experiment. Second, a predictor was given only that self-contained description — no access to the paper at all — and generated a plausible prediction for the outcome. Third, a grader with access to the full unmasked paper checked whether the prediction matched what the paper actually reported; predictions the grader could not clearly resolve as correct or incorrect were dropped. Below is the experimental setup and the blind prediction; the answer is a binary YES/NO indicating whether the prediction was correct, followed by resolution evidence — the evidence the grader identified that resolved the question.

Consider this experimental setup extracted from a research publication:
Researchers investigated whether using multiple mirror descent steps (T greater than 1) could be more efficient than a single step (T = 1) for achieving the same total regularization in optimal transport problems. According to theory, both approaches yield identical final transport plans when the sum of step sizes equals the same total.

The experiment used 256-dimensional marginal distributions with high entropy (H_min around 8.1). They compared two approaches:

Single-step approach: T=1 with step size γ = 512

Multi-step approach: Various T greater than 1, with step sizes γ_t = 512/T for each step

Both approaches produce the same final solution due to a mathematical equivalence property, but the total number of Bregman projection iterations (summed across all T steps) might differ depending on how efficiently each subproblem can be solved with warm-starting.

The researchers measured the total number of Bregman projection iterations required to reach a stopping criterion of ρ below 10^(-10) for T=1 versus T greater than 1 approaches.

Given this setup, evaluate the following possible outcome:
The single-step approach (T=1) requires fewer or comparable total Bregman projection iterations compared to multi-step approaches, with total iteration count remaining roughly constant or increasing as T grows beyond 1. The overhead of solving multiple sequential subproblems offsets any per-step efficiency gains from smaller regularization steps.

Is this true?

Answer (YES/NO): NO